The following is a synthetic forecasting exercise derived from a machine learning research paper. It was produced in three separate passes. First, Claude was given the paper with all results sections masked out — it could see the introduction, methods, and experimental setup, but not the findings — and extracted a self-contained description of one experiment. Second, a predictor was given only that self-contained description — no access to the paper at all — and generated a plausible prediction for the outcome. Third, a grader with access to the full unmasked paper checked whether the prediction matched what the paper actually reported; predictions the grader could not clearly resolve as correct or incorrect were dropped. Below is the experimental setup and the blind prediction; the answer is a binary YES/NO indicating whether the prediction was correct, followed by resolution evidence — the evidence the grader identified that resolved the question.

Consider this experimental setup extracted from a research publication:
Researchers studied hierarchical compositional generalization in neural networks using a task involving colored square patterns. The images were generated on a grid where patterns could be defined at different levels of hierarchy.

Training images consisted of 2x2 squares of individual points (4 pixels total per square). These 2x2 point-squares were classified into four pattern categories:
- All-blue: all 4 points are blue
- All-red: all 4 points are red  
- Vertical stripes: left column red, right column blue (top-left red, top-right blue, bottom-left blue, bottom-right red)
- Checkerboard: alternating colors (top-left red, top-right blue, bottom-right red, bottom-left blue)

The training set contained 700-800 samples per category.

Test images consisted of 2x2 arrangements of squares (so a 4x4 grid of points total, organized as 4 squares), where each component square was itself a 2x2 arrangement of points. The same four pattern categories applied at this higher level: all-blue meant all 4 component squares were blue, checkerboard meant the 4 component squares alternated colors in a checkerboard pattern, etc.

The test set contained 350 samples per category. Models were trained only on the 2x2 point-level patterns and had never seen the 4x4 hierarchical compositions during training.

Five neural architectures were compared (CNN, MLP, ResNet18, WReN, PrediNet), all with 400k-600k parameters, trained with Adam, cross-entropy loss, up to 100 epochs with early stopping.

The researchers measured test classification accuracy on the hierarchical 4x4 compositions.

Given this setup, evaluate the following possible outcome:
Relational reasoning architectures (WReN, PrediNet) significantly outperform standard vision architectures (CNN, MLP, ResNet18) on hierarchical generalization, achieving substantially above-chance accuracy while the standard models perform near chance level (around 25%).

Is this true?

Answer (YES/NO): NO